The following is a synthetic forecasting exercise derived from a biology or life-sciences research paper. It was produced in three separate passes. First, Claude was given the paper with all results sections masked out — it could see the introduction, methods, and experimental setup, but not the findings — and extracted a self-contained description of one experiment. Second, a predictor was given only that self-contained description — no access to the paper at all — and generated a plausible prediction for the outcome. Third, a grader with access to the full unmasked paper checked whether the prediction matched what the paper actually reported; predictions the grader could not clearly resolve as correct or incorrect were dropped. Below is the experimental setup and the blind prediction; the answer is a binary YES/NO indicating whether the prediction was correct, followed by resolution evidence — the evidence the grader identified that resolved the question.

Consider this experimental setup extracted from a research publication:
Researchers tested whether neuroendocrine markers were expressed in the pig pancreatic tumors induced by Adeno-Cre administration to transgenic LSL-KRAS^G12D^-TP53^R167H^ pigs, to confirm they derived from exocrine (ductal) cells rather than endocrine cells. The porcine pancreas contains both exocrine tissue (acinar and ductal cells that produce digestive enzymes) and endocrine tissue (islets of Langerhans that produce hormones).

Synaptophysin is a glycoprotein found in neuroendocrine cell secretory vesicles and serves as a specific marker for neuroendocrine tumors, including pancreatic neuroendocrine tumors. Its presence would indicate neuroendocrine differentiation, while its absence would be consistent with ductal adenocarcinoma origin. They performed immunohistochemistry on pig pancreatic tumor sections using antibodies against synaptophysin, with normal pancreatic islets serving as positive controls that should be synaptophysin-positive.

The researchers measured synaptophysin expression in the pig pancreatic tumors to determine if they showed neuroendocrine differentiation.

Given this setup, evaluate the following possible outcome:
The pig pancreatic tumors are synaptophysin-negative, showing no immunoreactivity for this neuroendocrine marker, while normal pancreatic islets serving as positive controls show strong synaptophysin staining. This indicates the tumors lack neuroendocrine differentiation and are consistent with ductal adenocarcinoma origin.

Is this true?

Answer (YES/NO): NO